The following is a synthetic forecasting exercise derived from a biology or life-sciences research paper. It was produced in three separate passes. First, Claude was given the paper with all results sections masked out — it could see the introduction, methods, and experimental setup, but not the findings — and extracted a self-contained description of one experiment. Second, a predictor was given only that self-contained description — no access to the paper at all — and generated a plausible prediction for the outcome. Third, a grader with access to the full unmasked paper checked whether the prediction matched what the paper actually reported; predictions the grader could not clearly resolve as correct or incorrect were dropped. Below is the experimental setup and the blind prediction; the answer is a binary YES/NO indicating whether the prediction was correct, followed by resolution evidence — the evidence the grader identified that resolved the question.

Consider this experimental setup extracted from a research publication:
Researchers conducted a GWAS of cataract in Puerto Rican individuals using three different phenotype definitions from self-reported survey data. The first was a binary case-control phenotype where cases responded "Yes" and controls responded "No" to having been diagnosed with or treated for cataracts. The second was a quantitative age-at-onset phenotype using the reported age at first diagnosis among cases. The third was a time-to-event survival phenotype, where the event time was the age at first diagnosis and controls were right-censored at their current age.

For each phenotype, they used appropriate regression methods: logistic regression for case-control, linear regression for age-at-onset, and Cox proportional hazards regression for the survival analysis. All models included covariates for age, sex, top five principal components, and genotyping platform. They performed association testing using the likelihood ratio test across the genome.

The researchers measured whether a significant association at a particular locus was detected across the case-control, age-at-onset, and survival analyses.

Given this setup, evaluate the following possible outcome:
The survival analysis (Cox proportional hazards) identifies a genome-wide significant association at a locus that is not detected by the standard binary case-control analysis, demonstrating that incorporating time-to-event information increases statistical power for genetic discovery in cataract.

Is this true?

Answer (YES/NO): NO